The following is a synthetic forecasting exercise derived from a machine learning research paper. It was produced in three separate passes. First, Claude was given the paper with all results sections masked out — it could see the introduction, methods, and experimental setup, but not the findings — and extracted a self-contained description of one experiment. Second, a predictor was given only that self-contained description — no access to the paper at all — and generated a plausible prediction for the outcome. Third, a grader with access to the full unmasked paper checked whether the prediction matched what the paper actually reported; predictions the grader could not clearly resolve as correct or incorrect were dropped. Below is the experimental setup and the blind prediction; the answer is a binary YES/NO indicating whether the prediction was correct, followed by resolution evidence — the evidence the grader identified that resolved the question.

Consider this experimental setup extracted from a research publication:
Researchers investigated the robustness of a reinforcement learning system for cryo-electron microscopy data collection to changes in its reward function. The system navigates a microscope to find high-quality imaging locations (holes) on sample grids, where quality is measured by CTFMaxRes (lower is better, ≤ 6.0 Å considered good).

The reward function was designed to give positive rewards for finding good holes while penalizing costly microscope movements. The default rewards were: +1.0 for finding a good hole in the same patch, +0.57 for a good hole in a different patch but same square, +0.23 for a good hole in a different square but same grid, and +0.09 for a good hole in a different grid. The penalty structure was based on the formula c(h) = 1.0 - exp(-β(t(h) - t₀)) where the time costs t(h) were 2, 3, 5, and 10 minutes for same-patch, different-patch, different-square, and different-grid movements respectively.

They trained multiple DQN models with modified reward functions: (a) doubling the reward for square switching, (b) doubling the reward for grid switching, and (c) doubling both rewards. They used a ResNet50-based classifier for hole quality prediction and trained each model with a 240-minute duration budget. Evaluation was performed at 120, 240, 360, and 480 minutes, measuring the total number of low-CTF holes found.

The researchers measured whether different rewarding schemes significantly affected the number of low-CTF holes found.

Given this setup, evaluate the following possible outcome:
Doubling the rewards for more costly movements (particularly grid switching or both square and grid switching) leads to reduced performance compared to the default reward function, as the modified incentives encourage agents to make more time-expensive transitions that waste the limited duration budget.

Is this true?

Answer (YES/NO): NO